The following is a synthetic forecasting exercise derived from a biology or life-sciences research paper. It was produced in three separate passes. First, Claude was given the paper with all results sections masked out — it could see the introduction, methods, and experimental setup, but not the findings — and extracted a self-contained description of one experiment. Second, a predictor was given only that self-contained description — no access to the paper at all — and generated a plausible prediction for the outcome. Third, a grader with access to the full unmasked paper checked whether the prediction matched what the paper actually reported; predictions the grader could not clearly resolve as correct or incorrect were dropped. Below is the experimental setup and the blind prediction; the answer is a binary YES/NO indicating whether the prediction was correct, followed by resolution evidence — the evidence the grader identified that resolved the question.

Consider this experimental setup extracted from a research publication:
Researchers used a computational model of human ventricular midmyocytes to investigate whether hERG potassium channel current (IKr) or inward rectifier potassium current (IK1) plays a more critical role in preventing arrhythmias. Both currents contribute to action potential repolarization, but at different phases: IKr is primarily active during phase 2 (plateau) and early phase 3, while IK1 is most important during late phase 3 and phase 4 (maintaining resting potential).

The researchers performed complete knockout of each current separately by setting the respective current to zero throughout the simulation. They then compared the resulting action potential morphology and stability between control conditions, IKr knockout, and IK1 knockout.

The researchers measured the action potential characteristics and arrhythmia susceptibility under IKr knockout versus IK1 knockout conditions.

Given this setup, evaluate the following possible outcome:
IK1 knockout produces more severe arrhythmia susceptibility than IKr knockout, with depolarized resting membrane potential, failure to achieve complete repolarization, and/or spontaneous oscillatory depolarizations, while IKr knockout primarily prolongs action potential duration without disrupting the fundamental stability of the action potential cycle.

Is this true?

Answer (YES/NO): NO